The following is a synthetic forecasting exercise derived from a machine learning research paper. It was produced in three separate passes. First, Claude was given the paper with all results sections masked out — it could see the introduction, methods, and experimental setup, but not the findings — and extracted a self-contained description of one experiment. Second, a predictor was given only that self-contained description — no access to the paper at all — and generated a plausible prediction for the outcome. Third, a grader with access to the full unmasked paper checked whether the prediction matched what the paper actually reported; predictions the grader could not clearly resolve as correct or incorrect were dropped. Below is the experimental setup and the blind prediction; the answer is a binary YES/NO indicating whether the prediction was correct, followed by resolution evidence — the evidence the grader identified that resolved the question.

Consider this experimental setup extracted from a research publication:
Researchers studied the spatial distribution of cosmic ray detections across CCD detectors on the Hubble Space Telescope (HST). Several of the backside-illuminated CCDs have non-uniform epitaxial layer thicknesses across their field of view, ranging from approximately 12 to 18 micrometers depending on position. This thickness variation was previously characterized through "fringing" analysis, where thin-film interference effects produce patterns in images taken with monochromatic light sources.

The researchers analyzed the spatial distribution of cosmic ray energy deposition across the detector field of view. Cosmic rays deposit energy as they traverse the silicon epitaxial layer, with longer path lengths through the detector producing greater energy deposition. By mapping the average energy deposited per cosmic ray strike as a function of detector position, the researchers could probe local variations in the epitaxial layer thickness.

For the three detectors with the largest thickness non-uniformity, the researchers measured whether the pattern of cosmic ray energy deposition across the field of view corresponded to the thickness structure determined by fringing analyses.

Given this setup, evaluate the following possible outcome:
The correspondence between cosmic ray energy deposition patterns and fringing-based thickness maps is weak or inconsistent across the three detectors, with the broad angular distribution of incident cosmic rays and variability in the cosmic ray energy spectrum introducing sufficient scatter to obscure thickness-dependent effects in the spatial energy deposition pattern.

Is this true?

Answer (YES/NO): NO